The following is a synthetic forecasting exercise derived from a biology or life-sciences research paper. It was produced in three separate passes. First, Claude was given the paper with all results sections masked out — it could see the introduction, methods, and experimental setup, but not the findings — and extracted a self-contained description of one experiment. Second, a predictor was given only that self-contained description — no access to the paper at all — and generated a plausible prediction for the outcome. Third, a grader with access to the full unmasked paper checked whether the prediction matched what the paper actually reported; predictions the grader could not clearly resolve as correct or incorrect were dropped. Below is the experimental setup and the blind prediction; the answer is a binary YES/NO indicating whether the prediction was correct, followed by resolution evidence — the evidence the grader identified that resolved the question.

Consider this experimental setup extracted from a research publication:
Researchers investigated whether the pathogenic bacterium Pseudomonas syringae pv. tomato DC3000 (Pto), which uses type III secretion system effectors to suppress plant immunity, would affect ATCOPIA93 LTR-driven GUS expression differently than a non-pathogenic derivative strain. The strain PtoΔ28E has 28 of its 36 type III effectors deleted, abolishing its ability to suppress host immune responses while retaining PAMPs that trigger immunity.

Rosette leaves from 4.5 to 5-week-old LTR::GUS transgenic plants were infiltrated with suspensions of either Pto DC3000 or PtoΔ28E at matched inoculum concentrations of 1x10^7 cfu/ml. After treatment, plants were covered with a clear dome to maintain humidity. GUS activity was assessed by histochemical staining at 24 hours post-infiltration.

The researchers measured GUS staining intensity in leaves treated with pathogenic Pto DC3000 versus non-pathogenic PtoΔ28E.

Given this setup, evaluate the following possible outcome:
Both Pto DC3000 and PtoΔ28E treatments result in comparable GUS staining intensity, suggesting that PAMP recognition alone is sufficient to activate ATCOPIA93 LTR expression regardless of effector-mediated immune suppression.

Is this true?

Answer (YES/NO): NO